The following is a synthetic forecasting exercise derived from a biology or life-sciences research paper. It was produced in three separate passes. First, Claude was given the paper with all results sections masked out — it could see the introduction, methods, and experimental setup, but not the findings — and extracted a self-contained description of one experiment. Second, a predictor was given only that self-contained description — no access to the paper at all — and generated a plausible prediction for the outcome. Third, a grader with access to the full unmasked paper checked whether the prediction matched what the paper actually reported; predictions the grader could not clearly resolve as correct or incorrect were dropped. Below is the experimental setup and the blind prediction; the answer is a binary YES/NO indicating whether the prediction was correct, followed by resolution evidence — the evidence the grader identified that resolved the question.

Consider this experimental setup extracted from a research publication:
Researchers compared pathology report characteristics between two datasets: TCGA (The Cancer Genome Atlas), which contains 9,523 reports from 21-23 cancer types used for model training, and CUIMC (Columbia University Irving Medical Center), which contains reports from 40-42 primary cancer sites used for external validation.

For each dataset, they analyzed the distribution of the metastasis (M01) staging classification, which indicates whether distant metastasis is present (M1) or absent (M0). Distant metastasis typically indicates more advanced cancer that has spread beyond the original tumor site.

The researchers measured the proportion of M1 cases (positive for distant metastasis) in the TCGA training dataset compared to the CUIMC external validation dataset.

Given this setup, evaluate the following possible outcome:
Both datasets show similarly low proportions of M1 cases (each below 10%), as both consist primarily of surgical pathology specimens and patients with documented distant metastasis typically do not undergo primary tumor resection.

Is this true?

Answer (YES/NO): NO